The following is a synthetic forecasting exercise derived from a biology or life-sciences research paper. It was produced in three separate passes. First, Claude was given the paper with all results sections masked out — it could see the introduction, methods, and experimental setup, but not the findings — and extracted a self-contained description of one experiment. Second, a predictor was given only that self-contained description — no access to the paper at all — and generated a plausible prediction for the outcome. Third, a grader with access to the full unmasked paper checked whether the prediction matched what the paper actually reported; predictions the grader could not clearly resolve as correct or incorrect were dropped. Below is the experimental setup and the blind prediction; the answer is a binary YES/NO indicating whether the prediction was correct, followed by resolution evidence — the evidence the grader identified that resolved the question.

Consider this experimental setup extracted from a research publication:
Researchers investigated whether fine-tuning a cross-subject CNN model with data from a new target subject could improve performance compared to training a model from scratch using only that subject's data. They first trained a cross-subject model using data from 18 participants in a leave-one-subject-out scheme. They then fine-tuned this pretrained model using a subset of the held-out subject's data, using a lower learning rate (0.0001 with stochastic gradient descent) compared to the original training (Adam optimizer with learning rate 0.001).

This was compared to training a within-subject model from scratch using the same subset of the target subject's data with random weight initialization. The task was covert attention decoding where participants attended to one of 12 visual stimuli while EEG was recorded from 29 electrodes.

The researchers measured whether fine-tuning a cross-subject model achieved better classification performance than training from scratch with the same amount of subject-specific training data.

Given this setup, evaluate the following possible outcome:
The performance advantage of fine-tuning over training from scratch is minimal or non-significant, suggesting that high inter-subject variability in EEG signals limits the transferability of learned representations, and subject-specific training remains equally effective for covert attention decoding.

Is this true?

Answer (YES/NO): NO